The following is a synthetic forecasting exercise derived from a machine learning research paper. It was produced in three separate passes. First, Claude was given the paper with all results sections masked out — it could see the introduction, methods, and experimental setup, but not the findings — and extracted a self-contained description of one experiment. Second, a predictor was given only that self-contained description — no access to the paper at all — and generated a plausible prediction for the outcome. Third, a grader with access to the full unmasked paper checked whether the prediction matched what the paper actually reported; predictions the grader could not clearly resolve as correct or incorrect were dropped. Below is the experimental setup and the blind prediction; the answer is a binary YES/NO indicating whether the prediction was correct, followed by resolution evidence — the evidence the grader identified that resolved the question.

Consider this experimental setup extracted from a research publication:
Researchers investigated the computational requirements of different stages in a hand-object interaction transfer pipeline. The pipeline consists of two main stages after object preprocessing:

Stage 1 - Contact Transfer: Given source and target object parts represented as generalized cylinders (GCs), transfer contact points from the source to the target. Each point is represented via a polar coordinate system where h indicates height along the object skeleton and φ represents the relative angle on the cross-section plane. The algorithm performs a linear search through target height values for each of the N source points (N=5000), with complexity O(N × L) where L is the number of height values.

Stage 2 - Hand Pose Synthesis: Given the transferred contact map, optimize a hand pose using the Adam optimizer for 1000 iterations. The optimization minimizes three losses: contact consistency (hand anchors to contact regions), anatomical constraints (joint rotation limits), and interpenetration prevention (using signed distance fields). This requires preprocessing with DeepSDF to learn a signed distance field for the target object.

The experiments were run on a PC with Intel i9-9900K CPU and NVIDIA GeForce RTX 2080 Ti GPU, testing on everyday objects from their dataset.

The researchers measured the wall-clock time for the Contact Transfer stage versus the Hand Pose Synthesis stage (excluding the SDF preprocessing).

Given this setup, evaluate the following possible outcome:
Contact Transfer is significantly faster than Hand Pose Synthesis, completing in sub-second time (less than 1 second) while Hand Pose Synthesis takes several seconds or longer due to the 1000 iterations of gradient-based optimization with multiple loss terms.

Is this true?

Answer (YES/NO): NO